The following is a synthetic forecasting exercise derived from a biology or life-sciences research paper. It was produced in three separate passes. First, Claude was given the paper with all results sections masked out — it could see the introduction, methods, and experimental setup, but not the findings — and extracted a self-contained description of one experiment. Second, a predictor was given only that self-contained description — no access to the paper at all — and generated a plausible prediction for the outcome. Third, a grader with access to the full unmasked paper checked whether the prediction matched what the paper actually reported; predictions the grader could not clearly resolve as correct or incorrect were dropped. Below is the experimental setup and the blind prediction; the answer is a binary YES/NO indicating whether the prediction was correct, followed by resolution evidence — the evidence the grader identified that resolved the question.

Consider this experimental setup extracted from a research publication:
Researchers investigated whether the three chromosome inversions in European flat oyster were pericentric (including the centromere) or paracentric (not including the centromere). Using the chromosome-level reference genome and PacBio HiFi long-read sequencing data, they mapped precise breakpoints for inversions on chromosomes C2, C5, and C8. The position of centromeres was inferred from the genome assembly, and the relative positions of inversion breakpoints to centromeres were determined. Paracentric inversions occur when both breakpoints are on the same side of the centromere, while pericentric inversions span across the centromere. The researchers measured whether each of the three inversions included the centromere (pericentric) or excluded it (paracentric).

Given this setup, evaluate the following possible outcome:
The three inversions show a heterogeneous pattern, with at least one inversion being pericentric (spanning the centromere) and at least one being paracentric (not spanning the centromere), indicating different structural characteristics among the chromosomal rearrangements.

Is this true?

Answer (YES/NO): NO